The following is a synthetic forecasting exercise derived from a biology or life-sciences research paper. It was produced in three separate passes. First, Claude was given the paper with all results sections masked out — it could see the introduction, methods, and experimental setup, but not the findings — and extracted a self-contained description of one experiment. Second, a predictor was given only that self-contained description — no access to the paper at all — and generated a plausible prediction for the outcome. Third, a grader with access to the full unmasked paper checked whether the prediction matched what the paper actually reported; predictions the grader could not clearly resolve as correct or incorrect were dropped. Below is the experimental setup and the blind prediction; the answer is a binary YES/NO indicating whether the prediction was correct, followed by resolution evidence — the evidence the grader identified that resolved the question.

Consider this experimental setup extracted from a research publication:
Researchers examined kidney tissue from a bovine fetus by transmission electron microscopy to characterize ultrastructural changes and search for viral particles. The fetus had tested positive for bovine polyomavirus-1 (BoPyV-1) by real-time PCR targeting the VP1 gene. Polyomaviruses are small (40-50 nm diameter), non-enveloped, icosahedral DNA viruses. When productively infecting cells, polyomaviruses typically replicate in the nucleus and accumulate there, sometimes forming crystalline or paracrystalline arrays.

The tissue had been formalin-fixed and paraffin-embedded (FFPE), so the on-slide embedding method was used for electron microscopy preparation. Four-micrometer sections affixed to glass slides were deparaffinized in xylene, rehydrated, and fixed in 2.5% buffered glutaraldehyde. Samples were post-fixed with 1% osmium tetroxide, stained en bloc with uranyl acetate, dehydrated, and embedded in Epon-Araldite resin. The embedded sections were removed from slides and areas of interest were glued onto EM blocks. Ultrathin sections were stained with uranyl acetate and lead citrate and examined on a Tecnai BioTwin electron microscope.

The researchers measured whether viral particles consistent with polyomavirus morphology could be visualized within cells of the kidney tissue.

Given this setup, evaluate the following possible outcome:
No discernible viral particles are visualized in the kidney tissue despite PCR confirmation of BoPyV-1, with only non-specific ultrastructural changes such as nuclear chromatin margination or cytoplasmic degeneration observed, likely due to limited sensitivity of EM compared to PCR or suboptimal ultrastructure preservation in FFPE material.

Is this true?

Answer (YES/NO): NO